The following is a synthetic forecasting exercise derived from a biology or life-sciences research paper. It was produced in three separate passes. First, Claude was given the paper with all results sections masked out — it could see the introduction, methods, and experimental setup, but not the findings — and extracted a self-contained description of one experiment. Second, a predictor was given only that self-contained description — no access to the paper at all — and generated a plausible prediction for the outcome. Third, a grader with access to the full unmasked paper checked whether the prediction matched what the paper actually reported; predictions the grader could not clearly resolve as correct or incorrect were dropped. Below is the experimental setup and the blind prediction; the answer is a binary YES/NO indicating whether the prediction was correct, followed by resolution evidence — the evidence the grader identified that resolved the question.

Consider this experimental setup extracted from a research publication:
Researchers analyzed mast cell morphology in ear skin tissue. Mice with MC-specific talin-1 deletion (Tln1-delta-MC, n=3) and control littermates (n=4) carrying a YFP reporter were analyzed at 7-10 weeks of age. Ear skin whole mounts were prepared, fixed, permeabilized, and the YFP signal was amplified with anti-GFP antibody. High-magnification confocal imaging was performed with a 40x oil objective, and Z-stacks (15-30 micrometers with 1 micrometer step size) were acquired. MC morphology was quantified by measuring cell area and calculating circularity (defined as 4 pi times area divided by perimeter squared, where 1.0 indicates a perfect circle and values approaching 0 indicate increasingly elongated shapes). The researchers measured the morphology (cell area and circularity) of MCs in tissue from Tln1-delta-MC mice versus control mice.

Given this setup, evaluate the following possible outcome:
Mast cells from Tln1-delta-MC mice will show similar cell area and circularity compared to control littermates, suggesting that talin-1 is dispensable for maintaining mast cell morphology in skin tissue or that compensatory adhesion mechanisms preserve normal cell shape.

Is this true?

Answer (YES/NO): NO